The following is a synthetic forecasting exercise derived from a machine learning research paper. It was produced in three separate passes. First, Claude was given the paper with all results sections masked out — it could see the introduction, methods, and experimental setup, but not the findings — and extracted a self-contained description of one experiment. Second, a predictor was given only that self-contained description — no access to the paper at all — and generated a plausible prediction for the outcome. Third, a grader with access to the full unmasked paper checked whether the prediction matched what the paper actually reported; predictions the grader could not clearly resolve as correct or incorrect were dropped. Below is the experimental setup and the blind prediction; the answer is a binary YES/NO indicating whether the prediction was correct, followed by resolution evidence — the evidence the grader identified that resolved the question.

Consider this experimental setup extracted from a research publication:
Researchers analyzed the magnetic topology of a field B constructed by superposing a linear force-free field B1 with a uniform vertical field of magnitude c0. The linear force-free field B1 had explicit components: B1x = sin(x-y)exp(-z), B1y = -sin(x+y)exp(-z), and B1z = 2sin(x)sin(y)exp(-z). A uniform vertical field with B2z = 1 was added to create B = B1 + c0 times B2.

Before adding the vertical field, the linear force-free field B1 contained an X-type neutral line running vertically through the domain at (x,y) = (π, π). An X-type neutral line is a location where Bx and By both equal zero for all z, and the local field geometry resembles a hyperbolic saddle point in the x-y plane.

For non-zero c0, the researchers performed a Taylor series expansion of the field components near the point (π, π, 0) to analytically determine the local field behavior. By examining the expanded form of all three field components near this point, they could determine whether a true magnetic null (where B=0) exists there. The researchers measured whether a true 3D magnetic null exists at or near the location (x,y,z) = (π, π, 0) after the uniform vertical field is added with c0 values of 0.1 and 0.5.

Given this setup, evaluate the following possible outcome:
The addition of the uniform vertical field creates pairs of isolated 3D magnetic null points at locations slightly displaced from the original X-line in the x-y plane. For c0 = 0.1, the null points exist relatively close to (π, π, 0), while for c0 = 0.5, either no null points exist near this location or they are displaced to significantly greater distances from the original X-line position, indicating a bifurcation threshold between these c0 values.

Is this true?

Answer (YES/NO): NO